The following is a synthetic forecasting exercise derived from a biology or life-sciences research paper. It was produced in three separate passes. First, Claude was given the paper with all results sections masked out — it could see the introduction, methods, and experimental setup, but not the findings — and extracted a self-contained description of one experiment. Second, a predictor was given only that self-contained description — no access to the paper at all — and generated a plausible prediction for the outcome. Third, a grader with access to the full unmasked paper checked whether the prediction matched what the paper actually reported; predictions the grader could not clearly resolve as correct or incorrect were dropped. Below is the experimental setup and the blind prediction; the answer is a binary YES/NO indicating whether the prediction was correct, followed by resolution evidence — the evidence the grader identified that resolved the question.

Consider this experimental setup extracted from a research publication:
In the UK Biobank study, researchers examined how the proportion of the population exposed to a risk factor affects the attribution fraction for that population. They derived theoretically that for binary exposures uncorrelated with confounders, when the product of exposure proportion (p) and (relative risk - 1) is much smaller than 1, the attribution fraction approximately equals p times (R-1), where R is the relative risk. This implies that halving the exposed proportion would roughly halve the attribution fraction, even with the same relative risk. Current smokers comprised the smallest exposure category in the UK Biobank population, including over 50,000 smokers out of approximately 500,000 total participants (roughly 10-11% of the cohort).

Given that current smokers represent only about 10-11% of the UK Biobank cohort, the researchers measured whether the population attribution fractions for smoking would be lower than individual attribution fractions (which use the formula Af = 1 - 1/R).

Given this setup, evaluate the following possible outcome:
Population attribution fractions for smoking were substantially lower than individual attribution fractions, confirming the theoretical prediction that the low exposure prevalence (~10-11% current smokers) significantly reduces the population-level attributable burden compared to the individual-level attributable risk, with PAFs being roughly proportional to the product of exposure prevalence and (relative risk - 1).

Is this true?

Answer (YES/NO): YES